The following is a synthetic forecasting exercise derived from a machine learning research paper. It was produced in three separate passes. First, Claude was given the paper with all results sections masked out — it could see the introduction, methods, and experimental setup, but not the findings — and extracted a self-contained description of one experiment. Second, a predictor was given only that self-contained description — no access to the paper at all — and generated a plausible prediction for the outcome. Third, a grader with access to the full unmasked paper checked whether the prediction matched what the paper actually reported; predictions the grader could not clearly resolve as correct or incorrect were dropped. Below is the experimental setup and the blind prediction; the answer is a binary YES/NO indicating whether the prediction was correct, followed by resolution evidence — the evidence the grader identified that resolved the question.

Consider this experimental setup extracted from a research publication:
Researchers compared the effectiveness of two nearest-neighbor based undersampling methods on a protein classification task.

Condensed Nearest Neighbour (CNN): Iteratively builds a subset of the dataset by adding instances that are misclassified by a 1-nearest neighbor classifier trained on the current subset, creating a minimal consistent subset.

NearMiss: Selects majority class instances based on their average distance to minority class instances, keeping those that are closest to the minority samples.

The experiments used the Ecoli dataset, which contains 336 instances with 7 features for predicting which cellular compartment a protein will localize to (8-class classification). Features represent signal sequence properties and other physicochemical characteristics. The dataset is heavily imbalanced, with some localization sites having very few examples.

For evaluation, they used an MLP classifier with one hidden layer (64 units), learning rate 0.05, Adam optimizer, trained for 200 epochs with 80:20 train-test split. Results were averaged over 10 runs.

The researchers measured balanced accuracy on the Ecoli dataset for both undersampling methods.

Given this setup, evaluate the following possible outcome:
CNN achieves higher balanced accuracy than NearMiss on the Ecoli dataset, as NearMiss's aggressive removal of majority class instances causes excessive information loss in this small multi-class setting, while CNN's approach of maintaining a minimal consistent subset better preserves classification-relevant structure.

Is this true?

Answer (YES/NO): YES